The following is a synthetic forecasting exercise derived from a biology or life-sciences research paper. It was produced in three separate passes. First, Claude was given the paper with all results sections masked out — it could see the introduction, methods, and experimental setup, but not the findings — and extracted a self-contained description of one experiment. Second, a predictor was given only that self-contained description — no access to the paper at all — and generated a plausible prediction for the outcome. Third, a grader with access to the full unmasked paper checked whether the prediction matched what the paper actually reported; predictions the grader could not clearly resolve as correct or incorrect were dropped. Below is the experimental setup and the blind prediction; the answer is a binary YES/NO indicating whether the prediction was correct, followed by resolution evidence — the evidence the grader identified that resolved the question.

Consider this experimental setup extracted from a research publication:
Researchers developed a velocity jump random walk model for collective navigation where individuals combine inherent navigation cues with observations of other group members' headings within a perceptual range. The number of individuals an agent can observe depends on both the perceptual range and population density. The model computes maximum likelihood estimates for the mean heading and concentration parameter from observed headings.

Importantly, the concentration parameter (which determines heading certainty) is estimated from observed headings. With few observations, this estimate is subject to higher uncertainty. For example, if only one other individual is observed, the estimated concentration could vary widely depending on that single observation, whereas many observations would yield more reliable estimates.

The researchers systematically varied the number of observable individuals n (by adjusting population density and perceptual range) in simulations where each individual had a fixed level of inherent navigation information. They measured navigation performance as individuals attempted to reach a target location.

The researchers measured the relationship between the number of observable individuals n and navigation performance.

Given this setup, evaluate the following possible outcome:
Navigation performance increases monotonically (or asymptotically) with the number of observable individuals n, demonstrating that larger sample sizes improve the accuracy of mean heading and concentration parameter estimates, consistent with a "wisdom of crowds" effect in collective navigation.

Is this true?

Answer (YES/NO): NO